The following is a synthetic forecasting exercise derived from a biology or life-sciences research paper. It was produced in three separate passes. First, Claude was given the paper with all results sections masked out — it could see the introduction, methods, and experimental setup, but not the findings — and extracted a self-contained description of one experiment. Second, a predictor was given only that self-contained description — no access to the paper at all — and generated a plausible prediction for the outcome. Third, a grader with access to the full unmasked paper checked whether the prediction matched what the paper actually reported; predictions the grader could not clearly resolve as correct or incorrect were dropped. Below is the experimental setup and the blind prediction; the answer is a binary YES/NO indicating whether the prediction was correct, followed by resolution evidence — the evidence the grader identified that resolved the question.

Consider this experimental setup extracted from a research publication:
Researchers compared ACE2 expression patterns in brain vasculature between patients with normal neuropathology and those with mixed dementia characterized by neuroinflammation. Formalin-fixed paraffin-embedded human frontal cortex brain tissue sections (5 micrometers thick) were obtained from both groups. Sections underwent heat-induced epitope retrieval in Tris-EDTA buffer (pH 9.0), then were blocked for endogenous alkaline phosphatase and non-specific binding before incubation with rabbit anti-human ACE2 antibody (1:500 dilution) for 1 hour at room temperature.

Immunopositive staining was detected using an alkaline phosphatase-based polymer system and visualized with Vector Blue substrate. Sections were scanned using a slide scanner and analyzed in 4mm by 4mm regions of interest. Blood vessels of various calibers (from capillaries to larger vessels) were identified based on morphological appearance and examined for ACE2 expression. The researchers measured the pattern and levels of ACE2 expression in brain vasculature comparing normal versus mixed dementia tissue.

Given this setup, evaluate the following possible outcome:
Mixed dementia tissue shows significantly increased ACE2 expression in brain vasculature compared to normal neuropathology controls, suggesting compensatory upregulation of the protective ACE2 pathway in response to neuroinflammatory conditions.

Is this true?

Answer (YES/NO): YES